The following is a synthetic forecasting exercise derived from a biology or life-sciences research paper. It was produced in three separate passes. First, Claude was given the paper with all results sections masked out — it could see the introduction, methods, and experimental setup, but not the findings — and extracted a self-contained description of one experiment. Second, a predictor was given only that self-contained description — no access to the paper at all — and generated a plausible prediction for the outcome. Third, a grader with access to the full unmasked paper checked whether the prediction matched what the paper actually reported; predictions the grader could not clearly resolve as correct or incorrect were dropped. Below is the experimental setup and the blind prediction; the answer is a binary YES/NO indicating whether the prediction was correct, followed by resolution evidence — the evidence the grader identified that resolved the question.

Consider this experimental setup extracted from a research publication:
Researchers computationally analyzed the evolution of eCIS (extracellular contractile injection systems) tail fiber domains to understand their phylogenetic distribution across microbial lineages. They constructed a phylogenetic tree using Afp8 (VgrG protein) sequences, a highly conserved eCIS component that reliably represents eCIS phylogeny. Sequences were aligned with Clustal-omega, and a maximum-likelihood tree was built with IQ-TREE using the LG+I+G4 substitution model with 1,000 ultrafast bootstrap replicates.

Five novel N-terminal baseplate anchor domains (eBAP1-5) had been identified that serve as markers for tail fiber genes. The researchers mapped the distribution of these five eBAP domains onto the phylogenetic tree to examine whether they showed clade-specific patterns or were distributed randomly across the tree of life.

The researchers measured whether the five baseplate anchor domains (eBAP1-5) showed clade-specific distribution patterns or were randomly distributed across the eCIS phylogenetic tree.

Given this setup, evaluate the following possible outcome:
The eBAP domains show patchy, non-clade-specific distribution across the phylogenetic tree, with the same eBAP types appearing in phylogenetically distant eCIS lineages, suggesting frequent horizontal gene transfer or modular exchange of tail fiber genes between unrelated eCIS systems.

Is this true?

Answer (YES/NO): NO